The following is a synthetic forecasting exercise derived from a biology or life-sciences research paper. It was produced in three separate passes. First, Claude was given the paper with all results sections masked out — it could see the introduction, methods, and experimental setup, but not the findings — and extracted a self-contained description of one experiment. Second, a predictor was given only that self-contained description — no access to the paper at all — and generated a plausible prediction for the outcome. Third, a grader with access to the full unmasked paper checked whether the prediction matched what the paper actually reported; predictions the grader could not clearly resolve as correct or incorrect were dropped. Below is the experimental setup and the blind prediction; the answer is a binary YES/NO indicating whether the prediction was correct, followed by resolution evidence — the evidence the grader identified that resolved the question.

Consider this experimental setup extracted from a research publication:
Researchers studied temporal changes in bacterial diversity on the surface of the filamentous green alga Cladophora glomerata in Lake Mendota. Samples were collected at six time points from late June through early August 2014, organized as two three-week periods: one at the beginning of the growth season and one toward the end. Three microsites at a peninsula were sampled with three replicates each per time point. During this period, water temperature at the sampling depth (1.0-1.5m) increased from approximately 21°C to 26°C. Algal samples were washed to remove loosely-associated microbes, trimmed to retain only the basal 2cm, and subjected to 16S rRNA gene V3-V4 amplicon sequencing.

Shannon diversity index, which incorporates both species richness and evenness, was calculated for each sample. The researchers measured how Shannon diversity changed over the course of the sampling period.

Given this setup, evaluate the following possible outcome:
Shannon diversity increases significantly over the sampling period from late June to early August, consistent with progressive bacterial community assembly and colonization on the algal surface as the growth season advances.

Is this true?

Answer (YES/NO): NO